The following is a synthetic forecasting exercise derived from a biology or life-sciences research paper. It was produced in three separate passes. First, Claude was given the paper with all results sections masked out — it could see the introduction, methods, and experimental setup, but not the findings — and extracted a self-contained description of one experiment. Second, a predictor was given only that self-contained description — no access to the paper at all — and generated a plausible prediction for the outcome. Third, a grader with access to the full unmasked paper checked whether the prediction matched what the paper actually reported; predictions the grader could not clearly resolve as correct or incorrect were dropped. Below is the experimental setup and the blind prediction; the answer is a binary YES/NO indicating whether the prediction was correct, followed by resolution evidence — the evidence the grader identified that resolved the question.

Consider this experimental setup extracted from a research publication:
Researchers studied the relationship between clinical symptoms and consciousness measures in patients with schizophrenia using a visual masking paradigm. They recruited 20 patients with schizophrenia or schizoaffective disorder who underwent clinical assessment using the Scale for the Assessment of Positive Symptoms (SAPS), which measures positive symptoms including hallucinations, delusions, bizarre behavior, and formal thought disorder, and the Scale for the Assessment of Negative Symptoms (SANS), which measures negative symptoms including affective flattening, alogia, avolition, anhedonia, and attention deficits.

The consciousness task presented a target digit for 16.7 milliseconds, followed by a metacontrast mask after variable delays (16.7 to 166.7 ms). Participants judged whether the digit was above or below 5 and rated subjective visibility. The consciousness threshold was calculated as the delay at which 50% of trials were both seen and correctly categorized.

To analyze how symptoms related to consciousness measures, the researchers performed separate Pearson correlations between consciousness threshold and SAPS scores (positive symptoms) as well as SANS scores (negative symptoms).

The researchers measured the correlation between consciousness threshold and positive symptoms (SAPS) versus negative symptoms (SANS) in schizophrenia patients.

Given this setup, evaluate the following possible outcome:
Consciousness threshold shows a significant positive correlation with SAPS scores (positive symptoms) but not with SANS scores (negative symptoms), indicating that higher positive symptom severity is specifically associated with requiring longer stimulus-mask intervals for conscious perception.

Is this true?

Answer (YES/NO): YES